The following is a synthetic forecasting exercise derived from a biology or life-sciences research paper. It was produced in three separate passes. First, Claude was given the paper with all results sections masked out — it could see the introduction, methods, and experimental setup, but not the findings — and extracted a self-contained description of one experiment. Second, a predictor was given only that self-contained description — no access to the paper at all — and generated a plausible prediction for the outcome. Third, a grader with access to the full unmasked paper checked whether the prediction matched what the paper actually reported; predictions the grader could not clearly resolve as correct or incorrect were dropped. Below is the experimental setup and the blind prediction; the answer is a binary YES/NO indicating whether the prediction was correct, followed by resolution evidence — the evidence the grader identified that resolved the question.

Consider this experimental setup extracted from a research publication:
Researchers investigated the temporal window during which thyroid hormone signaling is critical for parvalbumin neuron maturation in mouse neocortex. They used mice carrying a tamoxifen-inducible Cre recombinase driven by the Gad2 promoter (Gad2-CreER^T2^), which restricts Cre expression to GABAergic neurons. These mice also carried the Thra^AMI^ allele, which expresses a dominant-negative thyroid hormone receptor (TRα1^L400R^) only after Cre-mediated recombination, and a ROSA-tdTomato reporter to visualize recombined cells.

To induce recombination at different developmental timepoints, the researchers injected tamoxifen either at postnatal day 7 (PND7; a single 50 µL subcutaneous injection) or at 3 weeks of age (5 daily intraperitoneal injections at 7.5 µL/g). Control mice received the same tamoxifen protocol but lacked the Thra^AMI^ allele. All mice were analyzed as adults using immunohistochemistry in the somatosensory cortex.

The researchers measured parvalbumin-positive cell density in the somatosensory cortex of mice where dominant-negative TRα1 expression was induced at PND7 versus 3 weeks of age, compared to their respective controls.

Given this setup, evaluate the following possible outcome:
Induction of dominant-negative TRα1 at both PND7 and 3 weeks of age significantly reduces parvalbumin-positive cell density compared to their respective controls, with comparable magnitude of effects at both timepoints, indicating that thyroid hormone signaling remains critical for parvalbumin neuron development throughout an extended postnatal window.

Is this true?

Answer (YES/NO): NO